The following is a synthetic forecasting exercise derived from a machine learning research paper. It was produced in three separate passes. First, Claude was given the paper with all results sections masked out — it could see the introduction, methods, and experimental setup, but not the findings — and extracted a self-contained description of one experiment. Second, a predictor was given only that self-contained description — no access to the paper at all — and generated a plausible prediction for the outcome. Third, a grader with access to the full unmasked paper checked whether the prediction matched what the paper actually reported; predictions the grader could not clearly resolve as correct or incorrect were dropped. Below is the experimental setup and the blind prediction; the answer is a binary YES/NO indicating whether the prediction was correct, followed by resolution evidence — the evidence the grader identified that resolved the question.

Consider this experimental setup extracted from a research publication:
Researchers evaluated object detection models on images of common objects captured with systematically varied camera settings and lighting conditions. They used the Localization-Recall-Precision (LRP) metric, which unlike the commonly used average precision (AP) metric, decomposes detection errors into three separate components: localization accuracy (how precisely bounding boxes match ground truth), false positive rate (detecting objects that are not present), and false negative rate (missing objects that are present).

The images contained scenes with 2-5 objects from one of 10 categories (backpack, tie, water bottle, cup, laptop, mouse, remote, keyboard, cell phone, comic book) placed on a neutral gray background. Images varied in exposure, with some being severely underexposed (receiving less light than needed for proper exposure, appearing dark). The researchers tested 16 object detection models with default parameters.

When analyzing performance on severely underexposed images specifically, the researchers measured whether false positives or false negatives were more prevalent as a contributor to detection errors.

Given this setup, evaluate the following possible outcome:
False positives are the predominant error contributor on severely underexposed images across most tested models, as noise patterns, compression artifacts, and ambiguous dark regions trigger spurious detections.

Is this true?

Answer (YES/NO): NO